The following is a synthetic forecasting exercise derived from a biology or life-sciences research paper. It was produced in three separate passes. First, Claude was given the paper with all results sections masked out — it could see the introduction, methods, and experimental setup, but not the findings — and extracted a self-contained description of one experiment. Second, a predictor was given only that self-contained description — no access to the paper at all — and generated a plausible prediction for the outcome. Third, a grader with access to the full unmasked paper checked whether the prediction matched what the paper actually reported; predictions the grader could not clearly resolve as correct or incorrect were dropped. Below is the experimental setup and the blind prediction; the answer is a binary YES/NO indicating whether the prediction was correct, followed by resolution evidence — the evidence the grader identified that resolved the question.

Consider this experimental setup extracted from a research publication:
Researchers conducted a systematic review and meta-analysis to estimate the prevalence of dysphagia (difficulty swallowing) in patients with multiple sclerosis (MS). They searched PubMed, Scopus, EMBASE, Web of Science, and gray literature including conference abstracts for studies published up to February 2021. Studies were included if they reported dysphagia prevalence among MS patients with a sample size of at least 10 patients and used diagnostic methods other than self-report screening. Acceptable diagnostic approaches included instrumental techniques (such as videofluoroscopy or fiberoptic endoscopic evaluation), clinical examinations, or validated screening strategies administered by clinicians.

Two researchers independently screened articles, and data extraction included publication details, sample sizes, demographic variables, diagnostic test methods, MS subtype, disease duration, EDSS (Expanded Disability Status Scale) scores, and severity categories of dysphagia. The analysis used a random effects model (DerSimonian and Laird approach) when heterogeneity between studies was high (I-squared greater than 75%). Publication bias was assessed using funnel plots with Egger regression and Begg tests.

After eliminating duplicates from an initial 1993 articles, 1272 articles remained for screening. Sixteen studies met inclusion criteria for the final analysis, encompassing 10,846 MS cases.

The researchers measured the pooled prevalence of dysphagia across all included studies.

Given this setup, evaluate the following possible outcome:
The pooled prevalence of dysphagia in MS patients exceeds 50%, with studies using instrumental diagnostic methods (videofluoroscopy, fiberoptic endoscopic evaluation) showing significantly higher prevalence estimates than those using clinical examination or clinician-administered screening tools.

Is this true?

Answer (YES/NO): NO